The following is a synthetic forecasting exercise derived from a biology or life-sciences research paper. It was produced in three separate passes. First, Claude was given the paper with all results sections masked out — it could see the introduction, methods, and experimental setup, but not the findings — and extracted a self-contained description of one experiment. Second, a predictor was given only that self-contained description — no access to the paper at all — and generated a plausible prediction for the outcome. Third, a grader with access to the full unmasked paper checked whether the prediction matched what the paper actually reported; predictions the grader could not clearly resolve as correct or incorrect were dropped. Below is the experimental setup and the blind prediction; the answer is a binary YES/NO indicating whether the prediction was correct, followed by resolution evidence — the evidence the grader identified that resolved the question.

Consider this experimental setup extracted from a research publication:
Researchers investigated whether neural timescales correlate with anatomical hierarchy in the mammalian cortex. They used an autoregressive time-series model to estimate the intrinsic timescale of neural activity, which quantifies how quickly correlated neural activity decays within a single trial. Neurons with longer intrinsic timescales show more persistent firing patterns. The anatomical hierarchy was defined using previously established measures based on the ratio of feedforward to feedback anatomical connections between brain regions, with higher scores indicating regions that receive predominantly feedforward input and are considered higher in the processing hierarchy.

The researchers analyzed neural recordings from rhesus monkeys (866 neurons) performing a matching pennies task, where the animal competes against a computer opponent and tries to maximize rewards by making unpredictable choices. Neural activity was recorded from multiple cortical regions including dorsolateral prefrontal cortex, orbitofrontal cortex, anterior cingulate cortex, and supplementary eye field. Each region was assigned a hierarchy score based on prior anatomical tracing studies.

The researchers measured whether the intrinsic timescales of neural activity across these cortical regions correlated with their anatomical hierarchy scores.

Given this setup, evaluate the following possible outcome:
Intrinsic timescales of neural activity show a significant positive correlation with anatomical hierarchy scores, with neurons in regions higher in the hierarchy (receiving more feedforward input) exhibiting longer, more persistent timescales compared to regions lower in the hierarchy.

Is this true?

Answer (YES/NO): YES